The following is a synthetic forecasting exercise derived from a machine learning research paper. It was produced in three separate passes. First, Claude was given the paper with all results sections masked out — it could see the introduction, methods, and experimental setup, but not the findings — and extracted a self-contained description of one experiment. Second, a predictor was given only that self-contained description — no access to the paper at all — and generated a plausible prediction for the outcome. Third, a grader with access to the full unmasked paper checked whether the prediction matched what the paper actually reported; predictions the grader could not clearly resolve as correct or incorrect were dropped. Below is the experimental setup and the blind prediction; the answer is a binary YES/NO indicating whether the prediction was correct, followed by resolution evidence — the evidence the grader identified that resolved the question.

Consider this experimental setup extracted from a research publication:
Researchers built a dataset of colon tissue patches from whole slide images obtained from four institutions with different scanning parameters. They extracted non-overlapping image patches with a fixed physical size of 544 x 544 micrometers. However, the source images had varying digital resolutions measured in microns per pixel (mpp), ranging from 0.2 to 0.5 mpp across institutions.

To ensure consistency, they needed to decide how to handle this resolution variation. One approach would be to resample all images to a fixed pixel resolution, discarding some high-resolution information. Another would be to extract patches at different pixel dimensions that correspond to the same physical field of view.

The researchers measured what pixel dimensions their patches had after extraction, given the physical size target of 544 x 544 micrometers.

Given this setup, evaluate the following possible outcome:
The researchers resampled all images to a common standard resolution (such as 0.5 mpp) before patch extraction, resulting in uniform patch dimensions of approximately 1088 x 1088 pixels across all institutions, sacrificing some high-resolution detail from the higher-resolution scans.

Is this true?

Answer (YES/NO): NO